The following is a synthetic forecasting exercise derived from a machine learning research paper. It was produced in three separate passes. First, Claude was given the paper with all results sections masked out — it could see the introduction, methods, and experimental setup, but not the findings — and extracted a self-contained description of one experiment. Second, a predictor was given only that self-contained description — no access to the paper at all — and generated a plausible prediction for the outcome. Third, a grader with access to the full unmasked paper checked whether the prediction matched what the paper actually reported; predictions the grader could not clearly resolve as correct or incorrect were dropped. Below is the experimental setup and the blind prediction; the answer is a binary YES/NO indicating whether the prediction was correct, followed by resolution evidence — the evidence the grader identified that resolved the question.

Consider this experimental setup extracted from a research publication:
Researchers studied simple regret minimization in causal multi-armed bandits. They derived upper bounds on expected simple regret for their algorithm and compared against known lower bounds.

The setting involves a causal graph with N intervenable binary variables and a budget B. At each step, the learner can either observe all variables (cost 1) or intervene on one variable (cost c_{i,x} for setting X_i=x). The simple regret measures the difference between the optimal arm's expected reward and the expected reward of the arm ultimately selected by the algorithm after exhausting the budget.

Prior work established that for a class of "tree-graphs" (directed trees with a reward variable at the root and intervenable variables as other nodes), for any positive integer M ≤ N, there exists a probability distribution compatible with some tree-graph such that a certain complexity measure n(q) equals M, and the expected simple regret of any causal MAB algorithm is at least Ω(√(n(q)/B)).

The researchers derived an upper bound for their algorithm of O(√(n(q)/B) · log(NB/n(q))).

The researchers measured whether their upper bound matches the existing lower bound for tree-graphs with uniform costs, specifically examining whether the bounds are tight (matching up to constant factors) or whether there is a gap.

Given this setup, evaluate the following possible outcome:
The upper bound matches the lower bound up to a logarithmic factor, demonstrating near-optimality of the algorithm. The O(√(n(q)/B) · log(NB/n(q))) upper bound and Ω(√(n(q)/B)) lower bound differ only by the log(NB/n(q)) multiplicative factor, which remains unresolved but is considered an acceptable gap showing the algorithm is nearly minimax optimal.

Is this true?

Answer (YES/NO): NO